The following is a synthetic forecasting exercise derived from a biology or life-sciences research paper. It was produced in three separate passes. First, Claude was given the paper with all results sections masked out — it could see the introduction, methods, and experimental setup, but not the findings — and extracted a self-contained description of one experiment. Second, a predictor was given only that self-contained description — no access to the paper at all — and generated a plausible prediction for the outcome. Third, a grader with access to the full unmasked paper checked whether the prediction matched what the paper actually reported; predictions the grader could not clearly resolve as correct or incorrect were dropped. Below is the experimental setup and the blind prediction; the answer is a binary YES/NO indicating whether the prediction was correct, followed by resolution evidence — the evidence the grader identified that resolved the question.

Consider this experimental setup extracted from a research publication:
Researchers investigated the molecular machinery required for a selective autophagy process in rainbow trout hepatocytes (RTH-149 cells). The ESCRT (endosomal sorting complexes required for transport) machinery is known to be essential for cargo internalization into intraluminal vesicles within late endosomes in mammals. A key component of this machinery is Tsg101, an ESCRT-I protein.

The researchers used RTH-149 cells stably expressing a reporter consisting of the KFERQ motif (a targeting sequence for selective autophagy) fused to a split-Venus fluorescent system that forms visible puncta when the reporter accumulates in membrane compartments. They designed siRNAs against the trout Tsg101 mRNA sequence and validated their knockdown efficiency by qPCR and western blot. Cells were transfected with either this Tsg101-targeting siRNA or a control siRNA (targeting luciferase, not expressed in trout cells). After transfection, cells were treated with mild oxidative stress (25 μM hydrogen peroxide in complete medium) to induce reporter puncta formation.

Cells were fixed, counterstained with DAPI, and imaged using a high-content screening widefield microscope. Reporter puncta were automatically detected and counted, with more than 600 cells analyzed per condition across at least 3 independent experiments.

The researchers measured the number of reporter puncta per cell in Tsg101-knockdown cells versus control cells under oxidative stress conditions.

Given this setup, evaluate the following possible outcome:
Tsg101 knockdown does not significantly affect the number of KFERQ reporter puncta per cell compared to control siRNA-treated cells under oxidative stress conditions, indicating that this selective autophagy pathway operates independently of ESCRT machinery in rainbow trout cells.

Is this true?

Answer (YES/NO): NO